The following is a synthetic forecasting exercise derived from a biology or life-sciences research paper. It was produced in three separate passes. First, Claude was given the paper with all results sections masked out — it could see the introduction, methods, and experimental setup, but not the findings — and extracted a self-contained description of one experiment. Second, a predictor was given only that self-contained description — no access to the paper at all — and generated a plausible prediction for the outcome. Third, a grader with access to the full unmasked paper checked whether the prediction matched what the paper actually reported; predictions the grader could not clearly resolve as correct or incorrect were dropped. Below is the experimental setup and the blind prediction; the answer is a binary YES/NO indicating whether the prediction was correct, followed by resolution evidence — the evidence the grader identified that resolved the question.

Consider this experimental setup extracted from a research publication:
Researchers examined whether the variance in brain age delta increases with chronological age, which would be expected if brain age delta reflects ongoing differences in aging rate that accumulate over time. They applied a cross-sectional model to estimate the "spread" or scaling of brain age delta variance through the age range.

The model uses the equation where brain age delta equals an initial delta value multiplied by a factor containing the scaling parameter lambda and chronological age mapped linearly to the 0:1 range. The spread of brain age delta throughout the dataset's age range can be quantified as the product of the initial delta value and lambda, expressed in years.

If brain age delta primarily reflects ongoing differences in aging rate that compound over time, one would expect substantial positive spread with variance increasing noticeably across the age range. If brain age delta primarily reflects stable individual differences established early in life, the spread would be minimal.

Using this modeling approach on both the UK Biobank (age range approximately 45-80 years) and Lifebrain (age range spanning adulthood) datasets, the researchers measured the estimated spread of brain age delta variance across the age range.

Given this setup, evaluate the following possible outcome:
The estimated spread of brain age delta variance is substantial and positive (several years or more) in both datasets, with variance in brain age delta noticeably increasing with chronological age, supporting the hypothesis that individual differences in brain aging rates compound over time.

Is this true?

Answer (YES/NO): NO